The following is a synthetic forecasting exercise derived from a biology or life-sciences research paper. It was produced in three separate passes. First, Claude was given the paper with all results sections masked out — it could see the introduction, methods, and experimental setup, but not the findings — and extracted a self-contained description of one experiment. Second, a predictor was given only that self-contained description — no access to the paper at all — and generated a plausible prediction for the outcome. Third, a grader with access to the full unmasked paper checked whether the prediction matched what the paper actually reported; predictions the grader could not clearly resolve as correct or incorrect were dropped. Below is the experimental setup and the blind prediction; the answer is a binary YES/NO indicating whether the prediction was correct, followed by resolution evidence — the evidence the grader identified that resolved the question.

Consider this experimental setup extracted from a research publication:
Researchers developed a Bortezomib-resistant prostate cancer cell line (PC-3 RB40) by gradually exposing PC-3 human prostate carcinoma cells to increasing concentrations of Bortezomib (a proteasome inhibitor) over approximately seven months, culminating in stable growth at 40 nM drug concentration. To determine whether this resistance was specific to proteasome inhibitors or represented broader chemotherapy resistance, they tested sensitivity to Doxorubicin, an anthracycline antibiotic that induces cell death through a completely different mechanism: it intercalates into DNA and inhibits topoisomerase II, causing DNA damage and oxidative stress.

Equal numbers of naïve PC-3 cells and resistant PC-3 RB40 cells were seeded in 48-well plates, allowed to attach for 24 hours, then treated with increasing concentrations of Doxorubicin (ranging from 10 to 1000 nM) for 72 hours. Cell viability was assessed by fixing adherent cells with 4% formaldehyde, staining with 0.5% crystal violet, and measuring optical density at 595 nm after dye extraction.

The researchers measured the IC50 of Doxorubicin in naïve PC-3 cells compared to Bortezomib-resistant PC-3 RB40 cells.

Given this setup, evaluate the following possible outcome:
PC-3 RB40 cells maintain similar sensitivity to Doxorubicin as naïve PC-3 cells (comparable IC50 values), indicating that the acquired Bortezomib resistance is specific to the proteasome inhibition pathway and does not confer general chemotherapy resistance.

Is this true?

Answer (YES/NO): YES